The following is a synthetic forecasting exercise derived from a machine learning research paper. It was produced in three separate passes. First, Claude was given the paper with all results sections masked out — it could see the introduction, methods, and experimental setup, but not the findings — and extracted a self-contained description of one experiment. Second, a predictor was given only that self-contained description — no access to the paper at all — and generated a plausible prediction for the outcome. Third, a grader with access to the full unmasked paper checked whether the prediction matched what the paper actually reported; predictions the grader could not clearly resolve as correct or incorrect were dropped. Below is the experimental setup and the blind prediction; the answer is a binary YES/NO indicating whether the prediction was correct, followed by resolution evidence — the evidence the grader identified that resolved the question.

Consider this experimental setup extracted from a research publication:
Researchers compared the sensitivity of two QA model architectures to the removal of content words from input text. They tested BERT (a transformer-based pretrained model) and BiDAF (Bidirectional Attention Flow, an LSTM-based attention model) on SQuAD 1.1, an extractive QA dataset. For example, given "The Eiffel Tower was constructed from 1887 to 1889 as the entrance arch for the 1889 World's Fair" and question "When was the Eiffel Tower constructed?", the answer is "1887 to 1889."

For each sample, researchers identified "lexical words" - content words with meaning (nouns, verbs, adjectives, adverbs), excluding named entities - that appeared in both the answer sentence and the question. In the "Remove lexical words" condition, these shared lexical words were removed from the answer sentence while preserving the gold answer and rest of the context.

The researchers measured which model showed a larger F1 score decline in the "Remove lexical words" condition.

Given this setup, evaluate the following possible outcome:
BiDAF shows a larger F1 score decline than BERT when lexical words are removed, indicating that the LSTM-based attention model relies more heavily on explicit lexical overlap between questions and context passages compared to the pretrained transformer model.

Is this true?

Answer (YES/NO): YES